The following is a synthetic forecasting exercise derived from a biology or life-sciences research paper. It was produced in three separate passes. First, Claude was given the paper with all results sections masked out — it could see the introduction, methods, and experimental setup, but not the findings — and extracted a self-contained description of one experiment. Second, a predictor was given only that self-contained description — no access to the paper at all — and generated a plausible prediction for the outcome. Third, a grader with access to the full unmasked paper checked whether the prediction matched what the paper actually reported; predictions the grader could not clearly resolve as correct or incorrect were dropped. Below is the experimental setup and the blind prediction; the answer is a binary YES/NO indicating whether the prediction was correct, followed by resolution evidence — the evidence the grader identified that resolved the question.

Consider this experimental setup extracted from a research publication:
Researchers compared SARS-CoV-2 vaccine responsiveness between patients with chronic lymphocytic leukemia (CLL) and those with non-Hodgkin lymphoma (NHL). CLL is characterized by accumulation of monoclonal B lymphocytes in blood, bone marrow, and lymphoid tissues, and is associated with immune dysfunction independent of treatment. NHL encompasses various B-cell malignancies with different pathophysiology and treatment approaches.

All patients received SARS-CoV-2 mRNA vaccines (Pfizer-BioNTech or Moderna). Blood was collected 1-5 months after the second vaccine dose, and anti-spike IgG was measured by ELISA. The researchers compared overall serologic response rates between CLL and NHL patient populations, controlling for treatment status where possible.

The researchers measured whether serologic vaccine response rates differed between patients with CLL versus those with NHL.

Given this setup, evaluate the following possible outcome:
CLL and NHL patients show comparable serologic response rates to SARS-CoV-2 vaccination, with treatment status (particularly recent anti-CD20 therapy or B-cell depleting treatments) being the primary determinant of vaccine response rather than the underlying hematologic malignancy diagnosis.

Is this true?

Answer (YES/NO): NO